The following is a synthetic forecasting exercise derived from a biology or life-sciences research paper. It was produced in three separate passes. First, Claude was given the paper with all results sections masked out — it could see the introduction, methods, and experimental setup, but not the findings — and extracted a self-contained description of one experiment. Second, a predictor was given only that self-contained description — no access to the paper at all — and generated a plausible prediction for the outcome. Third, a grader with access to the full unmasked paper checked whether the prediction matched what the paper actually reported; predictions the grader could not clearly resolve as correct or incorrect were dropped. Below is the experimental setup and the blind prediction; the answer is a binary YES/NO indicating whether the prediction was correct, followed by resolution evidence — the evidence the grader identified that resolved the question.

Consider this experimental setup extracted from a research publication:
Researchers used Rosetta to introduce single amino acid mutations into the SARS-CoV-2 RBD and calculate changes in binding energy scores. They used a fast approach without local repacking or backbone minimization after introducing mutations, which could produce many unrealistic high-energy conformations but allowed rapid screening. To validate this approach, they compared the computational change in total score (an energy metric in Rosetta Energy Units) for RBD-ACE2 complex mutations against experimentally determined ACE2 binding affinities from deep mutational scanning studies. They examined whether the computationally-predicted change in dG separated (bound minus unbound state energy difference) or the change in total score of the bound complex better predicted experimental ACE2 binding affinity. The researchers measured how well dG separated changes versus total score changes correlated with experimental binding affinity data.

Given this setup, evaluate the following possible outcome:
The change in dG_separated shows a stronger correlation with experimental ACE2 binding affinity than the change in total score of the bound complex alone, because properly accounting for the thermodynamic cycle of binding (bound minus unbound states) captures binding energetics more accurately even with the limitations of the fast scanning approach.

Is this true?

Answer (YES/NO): NO